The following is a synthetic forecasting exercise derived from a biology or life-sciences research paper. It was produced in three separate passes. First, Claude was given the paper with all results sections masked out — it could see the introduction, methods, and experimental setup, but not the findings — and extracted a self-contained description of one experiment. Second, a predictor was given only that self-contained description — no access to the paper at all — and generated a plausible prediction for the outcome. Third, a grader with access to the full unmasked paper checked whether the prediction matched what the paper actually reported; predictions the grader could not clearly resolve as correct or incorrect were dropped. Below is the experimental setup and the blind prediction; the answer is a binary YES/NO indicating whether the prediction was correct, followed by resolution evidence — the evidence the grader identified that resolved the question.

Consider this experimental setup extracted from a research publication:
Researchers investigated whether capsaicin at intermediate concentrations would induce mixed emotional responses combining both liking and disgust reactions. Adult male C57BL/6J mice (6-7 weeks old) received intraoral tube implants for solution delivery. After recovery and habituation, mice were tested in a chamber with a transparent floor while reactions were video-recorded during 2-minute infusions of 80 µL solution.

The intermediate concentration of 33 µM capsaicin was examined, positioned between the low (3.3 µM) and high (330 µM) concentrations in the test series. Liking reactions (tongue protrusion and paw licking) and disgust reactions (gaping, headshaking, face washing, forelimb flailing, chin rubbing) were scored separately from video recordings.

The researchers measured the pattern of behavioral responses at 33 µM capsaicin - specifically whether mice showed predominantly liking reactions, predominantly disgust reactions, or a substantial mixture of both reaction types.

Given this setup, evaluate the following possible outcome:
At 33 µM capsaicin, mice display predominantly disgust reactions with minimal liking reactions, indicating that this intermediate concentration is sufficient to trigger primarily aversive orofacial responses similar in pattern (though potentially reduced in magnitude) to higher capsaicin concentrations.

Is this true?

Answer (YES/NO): NO